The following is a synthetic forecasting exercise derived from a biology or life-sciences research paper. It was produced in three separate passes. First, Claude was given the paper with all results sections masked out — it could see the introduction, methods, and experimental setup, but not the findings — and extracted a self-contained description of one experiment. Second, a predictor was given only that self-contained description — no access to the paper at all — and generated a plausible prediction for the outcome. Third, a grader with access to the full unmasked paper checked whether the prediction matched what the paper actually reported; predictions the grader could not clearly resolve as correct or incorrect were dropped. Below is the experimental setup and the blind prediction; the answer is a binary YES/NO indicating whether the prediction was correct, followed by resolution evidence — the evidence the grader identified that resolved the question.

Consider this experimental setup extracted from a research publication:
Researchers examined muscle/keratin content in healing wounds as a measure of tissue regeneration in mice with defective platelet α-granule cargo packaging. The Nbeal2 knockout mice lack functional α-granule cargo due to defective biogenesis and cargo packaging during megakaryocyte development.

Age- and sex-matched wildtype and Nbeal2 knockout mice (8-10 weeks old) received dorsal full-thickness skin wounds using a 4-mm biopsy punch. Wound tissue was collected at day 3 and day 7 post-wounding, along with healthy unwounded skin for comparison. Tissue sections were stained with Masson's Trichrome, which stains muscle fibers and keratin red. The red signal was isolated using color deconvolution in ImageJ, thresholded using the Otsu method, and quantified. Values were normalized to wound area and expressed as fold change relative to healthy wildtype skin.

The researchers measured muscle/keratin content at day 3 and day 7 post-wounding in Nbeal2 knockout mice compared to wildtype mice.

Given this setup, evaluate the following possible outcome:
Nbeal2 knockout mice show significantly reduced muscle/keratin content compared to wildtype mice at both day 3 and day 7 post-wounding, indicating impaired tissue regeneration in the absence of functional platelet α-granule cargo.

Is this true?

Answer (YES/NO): NO